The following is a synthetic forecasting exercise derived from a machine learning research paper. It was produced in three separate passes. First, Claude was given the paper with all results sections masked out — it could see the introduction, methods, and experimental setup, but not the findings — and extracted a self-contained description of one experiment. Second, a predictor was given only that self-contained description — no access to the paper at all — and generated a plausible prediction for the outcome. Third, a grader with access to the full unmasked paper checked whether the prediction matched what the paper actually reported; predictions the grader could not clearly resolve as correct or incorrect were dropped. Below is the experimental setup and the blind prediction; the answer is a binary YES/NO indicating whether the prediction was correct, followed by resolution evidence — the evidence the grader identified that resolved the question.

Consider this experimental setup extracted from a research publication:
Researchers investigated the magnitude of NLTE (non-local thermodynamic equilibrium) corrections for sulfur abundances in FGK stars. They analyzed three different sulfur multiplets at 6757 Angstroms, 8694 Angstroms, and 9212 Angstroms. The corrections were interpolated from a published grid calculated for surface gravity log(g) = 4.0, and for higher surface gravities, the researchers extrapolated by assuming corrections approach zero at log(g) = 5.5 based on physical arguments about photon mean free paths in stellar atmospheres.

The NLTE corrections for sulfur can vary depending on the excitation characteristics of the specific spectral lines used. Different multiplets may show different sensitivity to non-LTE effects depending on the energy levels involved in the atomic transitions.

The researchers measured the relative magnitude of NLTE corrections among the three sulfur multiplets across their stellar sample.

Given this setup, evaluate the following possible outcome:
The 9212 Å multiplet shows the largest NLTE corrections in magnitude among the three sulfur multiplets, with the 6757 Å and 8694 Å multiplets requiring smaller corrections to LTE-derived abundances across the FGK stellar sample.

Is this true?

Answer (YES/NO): YES